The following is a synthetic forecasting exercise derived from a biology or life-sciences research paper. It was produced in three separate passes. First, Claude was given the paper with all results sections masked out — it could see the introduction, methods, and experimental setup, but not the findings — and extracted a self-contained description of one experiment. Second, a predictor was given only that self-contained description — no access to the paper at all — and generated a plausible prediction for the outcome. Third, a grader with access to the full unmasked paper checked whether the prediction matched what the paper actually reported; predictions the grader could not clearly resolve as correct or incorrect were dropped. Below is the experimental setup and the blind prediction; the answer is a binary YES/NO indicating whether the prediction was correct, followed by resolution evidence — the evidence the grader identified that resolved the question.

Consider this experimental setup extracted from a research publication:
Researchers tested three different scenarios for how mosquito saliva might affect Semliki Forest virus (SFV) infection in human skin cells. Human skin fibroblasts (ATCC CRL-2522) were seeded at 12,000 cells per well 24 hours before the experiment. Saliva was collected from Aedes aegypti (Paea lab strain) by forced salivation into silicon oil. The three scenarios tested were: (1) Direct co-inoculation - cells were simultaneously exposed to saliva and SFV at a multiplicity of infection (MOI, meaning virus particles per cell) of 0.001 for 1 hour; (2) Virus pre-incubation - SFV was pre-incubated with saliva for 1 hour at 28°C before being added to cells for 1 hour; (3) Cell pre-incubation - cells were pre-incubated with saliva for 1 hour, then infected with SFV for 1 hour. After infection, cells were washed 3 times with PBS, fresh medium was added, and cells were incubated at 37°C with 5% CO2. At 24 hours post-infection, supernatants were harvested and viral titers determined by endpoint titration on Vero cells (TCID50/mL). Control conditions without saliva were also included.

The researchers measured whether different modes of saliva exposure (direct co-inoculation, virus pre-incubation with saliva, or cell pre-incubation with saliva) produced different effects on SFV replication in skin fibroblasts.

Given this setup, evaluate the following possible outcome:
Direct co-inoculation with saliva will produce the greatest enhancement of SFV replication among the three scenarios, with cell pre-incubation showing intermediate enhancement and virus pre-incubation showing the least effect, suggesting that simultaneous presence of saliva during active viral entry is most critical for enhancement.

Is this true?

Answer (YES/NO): NO